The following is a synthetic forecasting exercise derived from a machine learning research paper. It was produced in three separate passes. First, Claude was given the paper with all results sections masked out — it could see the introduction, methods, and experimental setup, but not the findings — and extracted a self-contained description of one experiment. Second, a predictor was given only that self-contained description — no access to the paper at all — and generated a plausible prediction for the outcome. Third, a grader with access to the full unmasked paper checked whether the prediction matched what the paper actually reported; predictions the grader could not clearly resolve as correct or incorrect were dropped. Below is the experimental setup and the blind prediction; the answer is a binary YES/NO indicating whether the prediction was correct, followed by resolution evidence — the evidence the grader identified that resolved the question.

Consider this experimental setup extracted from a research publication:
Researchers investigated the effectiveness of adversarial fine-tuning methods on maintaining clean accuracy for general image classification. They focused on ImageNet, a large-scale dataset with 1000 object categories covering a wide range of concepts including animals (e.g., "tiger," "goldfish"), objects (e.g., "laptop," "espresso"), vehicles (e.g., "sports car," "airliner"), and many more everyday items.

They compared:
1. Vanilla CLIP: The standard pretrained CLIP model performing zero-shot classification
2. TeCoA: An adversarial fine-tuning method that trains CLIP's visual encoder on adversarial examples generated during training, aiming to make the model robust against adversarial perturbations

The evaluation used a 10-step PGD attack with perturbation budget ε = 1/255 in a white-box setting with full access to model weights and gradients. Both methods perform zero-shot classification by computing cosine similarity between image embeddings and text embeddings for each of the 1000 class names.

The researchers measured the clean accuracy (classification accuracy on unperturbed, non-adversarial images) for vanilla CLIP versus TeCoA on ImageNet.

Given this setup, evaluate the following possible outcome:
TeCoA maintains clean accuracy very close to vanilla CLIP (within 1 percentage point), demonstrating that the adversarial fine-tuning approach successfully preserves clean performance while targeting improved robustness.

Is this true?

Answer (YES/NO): NO